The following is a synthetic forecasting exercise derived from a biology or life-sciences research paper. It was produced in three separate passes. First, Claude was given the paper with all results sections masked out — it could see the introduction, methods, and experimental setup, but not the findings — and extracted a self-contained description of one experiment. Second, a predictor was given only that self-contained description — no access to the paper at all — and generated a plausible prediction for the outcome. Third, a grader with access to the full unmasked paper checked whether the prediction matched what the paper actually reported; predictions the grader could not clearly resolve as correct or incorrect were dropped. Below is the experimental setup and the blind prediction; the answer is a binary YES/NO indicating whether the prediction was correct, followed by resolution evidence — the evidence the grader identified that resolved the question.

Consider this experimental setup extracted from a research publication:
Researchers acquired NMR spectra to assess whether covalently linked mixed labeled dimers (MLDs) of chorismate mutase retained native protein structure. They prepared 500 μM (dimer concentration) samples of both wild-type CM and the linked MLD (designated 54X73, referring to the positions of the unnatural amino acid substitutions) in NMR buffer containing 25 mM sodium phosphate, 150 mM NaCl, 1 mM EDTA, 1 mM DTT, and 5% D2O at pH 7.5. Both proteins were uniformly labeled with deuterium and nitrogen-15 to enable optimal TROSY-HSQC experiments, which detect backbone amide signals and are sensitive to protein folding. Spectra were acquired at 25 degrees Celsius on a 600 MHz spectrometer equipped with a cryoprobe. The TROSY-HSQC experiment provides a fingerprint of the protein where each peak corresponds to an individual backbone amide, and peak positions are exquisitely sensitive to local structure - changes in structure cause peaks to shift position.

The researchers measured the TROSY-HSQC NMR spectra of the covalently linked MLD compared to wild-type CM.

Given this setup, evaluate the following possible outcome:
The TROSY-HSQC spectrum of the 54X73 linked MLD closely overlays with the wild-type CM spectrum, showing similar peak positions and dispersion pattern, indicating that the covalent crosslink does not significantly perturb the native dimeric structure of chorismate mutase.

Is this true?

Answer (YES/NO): YES